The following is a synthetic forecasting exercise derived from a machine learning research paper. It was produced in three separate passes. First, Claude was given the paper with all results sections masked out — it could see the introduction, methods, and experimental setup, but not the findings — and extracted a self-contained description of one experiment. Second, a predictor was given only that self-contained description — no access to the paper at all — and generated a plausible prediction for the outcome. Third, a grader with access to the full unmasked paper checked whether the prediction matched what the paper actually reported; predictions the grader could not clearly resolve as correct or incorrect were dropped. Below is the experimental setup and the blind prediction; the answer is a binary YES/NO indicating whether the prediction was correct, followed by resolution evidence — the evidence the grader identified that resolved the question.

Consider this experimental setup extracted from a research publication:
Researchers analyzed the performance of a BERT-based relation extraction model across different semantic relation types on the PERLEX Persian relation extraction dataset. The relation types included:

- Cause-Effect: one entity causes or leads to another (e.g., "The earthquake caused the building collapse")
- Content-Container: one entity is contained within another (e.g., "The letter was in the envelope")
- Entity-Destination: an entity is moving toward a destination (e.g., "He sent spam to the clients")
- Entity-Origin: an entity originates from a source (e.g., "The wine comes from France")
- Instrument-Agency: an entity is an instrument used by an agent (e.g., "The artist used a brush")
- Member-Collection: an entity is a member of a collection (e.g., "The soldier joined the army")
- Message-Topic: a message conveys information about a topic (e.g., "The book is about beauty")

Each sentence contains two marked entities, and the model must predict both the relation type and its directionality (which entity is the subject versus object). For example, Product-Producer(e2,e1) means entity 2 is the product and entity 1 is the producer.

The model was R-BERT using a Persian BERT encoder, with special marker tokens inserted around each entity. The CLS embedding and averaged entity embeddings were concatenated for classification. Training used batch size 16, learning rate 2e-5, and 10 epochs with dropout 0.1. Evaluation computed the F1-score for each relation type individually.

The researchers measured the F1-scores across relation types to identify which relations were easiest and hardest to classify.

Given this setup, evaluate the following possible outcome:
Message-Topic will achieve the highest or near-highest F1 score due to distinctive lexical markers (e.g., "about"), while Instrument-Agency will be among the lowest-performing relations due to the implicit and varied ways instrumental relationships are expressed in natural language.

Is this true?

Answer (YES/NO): NO